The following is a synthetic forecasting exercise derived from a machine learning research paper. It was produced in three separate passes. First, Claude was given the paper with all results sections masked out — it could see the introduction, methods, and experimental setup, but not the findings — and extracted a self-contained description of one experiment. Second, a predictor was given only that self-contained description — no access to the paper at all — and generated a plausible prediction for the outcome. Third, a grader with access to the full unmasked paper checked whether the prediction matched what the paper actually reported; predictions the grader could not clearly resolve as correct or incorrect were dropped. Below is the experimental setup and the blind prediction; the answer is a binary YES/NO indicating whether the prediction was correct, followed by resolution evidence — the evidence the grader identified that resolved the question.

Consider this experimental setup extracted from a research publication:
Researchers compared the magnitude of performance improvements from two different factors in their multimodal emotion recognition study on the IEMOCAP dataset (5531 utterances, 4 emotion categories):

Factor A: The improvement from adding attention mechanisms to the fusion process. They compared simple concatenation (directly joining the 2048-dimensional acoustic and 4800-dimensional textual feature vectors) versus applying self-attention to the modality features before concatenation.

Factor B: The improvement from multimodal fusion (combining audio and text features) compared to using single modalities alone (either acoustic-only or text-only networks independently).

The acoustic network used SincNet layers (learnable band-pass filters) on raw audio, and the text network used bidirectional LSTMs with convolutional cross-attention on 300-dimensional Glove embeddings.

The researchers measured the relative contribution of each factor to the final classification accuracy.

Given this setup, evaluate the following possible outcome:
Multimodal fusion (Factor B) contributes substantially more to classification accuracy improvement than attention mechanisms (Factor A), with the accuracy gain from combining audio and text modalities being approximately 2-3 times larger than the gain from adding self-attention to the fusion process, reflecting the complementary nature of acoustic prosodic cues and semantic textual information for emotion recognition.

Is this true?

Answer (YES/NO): NO